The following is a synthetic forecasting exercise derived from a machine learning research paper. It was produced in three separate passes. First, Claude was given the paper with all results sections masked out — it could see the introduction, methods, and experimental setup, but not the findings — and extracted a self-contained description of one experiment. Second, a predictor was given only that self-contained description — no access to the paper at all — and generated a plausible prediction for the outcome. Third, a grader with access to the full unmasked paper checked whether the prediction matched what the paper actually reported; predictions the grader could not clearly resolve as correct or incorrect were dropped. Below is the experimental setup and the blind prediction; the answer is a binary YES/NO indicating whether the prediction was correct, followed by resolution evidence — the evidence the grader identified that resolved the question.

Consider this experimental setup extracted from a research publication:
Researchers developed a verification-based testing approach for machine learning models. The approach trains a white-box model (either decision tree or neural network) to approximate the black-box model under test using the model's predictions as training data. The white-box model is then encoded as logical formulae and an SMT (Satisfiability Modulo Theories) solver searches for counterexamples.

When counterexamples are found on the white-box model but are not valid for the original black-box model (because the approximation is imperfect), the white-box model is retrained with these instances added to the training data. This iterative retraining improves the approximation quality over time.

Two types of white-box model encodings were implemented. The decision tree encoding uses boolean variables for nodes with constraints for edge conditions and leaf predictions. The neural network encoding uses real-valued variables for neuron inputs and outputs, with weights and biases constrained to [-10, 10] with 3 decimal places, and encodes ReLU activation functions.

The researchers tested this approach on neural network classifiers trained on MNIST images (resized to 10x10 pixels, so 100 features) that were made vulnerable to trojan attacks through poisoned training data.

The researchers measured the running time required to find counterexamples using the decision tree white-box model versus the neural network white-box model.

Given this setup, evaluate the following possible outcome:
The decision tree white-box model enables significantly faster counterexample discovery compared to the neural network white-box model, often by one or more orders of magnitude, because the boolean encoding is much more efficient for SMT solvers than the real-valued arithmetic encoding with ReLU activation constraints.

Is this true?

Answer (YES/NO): NO